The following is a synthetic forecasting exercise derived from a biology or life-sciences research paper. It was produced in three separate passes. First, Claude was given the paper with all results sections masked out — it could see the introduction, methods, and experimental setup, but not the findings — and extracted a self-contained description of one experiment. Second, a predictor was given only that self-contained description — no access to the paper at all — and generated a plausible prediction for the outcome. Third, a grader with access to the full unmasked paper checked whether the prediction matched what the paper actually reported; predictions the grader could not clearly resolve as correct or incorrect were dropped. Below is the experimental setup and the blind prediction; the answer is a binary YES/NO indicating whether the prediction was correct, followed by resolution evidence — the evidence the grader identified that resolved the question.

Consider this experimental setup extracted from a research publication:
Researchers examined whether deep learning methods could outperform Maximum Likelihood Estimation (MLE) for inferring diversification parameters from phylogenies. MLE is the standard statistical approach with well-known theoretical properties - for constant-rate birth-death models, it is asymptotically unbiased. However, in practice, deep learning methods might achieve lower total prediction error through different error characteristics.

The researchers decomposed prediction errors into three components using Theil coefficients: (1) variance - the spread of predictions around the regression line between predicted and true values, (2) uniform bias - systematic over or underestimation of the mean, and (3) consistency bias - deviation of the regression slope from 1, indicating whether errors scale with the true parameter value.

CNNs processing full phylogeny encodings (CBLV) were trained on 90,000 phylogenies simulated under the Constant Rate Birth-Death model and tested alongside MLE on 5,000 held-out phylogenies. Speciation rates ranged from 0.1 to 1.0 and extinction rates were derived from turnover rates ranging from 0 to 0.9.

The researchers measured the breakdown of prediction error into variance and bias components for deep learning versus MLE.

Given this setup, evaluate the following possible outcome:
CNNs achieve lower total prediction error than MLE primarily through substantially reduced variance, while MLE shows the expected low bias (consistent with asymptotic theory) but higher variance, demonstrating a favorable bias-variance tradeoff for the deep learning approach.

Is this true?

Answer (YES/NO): NO